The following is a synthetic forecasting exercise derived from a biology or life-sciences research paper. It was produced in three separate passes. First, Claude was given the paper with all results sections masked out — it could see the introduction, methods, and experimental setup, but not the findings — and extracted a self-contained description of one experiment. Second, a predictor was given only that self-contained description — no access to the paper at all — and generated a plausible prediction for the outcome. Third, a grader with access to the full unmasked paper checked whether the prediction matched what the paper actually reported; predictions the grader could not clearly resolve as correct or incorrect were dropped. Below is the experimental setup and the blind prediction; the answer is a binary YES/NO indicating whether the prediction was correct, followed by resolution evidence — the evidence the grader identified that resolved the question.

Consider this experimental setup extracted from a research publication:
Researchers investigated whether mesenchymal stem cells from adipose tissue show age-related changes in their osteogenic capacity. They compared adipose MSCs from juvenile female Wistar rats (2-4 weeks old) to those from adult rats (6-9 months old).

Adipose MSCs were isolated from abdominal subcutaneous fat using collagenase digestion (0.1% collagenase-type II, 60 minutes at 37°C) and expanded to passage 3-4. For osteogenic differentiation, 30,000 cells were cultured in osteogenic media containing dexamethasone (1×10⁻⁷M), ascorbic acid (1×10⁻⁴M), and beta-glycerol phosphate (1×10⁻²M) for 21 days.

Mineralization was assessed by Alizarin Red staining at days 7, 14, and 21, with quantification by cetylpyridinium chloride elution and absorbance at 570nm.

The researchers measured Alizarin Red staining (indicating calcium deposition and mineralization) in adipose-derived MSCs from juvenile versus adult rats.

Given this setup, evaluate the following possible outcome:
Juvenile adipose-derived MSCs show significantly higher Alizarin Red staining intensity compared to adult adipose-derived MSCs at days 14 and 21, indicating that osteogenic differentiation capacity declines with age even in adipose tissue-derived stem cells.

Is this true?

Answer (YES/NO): NO